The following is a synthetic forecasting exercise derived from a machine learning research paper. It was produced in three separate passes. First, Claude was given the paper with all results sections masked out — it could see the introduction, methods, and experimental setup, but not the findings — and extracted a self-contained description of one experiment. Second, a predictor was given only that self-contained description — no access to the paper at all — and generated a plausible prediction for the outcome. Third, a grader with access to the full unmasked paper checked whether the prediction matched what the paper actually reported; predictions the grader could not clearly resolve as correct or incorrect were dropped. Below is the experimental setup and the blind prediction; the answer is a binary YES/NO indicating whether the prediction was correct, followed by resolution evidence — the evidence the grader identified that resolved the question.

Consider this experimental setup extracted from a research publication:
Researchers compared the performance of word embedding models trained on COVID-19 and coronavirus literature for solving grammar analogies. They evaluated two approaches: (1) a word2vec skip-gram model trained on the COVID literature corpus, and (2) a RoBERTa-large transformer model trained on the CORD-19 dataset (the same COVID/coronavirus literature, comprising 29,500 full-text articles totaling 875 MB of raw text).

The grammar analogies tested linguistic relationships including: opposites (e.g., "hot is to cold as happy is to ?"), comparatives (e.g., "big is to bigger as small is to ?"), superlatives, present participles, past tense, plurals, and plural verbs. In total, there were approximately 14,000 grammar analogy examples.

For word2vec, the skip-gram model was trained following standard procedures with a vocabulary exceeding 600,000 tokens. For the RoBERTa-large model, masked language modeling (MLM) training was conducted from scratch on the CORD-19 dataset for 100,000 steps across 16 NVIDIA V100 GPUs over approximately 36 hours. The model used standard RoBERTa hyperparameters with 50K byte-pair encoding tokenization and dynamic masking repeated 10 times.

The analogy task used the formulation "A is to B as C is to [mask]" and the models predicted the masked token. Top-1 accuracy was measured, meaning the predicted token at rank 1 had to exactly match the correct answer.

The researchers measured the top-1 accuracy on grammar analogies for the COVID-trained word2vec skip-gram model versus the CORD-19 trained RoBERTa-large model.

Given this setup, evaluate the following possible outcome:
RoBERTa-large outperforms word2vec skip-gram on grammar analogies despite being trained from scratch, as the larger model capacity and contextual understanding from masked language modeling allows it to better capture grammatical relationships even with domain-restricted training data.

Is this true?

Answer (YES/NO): NO